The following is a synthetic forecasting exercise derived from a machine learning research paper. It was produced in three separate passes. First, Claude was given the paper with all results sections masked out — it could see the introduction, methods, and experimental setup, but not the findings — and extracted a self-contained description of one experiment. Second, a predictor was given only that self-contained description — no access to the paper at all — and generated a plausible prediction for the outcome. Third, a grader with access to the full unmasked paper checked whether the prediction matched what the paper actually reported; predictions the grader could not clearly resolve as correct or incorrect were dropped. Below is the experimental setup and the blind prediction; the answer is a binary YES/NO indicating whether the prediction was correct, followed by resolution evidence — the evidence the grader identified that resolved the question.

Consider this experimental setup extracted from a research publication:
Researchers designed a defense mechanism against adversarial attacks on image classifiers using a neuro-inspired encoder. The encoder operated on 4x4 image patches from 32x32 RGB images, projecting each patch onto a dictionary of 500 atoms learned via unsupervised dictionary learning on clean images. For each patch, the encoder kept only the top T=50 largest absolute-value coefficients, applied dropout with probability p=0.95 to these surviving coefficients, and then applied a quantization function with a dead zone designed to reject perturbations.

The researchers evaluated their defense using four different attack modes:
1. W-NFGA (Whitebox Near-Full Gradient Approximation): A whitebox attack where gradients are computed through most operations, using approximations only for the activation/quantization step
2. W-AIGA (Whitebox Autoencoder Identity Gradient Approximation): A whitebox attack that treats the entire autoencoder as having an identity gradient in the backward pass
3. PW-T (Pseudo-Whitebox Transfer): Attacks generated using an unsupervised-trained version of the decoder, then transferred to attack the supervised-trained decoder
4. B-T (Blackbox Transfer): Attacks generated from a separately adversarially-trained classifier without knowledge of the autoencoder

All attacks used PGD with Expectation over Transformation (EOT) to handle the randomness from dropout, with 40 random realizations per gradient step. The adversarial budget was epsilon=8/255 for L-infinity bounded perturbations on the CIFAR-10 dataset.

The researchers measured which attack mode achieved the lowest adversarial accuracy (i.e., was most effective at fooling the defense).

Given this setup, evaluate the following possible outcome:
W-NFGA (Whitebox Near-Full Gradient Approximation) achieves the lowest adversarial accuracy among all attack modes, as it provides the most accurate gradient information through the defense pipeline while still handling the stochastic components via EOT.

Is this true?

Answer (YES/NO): NO